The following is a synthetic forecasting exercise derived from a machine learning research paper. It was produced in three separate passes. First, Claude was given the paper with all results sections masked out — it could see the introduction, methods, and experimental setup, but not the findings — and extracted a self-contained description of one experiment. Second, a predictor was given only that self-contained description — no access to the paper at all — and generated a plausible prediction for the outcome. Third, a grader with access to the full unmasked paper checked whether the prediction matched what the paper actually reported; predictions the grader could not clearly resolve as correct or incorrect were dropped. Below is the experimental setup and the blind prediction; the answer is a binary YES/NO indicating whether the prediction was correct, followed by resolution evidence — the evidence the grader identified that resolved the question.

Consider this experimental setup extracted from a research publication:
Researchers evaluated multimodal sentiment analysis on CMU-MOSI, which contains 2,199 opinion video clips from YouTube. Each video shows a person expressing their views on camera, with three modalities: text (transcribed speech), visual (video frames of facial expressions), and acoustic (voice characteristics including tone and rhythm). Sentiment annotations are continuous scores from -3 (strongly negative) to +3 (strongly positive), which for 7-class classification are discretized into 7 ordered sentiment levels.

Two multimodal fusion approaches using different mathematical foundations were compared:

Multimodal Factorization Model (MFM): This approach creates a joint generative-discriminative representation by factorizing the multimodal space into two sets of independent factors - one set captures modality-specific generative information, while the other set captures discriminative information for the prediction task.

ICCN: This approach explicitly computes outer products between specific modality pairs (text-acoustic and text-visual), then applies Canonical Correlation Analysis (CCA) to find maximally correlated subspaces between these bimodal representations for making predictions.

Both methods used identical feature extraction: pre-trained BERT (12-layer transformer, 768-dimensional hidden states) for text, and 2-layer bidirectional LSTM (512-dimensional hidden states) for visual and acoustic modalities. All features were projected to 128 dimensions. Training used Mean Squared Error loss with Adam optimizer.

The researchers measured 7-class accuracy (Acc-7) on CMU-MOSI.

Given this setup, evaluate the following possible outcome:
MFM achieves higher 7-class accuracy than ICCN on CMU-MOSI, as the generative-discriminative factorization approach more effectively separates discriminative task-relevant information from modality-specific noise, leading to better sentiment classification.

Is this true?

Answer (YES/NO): NO